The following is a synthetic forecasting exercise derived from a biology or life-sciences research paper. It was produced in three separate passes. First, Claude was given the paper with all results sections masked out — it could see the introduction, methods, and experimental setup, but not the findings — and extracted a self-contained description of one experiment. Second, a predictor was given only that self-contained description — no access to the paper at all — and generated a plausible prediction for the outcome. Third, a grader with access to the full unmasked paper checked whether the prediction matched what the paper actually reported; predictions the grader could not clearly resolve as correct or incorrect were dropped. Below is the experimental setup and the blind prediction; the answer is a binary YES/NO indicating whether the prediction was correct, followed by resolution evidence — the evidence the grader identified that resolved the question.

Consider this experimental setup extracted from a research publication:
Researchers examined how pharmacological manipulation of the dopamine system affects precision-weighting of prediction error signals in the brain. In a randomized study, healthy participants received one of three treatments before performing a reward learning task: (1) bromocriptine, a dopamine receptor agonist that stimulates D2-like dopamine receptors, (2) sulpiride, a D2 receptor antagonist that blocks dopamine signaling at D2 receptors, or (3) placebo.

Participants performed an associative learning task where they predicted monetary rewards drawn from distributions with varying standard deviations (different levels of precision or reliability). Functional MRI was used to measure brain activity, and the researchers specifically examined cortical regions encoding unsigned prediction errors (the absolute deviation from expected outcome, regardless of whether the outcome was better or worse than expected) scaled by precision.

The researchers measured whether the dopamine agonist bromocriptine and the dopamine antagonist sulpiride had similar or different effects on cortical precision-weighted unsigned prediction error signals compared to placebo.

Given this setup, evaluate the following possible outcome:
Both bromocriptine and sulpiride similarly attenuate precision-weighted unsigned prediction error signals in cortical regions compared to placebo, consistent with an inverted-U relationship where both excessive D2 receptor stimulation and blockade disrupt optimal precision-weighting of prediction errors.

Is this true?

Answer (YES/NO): NO